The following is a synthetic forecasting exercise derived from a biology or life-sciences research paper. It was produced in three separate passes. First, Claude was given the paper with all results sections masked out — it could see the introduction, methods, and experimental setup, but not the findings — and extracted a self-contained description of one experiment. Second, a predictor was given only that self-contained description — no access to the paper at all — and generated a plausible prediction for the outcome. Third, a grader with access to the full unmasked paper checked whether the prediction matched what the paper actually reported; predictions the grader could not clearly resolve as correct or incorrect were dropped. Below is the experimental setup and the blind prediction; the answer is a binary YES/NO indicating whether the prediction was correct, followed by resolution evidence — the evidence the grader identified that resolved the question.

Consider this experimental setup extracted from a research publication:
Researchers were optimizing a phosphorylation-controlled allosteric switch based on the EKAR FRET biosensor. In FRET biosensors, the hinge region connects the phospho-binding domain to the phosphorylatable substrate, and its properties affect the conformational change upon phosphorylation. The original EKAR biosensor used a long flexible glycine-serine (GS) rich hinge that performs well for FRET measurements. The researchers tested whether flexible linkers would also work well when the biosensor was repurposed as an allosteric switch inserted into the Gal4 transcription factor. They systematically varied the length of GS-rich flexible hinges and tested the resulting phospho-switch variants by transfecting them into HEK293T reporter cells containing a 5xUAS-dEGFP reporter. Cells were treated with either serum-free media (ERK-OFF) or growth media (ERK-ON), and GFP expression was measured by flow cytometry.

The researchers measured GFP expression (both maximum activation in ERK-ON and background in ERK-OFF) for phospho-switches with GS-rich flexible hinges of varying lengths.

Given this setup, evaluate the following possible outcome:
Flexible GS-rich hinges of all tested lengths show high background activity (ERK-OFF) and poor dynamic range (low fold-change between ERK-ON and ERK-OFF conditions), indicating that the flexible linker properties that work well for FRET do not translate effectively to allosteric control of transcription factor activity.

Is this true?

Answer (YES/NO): NO